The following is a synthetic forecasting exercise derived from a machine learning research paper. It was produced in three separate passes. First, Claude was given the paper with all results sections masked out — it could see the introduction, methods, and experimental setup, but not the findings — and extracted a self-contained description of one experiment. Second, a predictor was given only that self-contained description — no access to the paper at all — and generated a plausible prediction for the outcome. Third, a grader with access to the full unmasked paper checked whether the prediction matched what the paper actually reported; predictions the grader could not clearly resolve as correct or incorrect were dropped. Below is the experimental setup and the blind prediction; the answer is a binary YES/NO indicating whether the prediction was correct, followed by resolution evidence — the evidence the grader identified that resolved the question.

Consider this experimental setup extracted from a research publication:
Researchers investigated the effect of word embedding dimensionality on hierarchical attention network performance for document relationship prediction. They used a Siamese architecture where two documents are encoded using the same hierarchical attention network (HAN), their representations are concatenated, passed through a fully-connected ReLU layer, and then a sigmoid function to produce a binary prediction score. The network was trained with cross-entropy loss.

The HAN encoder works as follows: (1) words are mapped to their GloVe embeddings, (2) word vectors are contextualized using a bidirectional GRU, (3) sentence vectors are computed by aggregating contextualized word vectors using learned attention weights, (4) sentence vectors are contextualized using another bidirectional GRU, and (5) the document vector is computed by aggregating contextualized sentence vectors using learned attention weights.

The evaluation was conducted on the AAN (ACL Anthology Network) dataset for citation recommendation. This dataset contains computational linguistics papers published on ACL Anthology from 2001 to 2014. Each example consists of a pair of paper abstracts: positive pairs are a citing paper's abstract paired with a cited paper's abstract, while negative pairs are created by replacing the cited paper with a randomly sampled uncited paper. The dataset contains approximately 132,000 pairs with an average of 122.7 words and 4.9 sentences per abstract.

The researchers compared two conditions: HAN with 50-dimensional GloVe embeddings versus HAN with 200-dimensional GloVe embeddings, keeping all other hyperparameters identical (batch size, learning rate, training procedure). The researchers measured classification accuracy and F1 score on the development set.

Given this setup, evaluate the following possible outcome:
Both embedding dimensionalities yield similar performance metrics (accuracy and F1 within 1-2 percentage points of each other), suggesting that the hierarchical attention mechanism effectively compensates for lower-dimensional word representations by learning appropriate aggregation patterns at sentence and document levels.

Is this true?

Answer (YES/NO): NO